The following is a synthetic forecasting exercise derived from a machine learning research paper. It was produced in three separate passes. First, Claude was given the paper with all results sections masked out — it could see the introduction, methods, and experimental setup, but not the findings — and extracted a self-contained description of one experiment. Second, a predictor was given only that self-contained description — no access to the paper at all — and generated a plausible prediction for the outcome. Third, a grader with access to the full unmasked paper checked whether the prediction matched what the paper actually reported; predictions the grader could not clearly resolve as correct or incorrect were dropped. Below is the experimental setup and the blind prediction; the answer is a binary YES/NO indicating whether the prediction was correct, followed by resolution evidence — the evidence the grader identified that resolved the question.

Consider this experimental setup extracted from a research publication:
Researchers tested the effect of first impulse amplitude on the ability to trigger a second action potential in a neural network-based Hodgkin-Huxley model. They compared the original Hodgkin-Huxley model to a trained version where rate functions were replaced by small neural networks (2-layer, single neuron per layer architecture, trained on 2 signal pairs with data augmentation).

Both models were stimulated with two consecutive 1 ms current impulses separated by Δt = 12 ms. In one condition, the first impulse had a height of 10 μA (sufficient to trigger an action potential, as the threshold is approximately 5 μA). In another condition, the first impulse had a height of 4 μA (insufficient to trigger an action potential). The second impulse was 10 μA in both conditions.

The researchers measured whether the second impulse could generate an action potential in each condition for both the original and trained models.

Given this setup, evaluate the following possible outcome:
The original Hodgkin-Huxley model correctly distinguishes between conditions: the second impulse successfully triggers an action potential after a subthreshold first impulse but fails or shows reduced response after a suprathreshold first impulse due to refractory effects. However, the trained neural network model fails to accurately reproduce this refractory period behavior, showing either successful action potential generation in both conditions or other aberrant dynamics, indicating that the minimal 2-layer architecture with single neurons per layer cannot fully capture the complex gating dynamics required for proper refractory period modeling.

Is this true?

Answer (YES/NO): NO